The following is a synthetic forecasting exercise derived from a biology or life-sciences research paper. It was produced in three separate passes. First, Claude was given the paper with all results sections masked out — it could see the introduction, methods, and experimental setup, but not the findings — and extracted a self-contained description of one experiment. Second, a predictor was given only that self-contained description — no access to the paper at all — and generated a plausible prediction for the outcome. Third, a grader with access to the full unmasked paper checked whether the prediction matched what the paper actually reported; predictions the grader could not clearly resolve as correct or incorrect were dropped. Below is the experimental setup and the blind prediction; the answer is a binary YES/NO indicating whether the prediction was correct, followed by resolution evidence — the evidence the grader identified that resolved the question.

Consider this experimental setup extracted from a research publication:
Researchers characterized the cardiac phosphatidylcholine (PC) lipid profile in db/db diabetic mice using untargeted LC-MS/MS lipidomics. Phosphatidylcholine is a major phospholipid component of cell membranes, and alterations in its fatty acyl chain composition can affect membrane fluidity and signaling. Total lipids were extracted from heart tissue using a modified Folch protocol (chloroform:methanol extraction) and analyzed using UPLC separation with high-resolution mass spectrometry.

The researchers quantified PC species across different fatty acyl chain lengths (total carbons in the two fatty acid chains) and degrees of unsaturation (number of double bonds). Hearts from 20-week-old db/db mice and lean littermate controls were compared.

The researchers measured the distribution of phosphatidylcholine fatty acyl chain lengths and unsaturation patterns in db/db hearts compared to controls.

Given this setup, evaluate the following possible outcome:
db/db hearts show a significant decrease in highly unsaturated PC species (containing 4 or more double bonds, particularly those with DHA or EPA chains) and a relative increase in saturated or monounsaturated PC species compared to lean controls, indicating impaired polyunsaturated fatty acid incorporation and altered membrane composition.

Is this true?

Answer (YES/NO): NO